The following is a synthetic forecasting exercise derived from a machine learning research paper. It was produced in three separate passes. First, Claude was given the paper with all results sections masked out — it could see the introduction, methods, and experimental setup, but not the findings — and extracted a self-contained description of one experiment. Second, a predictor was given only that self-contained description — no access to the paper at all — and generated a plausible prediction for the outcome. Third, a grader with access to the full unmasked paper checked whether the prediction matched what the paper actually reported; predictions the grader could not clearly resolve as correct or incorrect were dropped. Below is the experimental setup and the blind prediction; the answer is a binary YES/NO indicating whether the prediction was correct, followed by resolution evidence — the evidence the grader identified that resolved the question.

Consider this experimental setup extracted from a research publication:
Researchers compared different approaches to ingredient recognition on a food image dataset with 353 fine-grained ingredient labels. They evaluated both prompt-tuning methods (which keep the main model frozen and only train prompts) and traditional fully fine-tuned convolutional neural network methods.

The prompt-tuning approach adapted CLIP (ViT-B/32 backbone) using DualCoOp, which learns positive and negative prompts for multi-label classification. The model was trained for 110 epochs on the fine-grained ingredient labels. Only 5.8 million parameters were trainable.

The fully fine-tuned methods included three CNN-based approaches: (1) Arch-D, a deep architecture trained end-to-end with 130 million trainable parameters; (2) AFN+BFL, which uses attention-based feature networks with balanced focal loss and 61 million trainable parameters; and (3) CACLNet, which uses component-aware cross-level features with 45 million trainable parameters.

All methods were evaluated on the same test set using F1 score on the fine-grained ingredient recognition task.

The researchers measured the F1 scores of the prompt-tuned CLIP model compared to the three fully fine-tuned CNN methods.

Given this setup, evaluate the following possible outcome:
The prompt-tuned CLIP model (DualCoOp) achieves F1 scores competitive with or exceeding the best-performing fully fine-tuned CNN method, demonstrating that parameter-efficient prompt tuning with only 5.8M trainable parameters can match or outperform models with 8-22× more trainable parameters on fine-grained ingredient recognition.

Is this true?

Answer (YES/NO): NO